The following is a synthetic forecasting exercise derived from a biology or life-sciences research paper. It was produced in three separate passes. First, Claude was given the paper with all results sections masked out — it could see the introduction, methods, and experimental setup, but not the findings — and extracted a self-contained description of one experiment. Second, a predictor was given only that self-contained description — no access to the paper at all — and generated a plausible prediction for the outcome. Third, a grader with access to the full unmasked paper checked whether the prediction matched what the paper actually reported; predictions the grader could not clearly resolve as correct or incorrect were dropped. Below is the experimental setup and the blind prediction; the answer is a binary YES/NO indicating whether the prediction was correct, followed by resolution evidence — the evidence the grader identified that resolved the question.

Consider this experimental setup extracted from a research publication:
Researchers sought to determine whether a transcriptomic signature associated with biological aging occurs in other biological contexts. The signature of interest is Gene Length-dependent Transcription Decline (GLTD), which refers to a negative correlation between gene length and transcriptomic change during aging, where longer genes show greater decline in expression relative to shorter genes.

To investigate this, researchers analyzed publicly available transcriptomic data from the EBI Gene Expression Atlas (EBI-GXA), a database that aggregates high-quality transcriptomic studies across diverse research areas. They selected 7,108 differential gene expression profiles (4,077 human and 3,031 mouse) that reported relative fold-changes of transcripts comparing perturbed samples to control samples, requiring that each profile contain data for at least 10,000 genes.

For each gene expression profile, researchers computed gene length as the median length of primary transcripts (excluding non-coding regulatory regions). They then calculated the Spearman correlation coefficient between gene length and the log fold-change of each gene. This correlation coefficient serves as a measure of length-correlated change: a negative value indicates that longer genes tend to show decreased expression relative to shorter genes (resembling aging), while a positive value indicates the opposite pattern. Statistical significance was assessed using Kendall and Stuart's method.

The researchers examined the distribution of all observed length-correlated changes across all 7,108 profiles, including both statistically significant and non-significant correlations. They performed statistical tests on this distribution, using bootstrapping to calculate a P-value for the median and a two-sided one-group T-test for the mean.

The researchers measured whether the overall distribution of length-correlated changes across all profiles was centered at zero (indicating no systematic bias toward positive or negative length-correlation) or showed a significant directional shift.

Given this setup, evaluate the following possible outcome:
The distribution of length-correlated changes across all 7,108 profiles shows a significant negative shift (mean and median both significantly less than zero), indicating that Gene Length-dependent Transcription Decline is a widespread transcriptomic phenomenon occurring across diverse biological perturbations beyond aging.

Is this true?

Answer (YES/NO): YES